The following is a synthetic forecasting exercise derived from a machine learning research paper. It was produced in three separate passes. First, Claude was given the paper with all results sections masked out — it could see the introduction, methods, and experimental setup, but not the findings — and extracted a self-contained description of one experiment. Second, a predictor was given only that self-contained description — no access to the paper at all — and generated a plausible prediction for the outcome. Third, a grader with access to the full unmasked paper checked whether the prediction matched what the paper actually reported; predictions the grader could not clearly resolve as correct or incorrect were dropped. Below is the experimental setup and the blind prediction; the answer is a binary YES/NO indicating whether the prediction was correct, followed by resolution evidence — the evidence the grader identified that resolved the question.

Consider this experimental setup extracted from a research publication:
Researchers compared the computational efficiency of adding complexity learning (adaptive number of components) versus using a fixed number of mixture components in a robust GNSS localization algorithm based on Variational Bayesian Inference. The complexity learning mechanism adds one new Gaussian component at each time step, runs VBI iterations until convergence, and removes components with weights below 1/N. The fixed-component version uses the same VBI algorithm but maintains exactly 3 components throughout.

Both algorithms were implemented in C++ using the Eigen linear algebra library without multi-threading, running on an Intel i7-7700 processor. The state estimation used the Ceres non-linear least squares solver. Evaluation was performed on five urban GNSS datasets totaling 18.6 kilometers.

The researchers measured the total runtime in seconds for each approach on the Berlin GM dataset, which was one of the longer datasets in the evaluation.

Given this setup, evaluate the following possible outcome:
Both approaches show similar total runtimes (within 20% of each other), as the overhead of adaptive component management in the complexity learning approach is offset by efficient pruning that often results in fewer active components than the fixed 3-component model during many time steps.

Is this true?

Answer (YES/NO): NO